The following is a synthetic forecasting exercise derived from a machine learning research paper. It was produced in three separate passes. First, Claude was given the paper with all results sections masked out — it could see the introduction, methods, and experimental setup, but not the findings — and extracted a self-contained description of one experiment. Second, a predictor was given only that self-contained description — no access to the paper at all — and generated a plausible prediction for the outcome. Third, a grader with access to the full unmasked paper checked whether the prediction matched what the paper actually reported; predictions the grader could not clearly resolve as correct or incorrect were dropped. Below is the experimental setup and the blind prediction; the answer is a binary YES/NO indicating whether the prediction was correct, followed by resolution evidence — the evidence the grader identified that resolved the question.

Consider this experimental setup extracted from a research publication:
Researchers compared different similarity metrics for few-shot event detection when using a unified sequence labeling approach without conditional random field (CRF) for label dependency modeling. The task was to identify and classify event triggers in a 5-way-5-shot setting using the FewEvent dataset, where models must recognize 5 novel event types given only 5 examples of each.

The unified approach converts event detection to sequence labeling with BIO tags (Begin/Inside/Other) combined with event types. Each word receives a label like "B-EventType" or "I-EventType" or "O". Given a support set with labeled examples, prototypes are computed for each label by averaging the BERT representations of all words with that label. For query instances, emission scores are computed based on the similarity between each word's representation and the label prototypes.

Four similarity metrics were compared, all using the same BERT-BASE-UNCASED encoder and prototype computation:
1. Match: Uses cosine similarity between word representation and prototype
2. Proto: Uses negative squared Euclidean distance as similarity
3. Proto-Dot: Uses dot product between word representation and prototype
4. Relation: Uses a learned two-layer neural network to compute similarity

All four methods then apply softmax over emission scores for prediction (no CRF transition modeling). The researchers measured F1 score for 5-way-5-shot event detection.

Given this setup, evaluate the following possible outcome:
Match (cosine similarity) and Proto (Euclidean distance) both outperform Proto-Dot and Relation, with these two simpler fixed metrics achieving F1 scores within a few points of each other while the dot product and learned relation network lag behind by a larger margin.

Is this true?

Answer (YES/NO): NO